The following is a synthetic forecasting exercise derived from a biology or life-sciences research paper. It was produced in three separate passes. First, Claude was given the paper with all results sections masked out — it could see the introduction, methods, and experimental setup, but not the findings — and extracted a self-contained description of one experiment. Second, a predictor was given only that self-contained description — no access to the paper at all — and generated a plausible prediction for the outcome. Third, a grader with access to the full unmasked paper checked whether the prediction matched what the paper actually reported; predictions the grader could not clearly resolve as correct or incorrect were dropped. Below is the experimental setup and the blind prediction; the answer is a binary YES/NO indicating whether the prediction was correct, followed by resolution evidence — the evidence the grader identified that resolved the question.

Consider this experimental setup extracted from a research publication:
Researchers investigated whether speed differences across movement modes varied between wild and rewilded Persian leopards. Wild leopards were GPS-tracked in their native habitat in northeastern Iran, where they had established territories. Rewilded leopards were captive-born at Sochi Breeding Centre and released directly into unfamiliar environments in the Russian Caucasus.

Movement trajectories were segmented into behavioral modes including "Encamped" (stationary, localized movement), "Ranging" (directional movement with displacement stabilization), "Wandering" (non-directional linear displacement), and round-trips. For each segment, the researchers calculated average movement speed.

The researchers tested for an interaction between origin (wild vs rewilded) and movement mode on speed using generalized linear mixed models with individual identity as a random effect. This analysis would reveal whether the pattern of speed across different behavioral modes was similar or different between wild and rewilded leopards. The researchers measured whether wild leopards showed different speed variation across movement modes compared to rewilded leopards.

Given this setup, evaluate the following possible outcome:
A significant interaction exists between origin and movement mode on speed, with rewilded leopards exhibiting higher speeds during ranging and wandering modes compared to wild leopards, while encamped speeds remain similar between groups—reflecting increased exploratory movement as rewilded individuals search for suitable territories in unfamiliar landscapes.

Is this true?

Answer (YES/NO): NO